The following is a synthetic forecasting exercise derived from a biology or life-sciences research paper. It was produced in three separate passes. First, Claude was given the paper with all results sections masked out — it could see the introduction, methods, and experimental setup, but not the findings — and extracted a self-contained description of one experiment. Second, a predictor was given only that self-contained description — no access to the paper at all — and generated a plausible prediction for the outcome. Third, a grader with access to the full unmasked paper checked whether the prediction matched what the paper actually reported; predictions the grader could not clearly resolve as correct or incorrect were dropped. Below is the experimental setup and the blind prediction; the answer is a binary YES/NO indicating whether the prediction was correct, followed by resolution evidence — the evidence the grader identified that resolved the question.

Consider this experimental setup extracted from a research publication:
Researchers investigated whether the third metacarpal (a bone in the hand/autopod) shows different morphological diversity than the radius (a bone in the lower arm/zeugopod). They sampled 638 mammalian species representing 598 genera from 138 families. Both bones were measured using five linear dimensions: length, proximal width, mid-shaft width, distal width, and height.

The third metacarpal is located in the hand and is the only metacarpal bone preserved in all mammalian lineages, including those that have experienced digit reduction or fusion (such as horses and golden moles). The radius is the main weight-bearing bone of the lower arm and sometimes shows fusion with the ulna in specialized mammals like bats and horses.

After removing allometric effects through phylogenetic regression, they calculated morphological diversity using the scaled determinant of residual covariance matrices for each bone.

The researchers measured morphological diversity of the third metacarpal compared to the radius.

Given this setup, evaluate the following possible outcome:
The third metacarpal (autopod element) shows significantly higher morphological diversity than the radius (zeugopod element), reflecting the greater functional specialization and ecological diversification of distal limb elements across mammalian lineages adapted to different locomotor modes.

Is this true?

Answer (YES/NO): YES